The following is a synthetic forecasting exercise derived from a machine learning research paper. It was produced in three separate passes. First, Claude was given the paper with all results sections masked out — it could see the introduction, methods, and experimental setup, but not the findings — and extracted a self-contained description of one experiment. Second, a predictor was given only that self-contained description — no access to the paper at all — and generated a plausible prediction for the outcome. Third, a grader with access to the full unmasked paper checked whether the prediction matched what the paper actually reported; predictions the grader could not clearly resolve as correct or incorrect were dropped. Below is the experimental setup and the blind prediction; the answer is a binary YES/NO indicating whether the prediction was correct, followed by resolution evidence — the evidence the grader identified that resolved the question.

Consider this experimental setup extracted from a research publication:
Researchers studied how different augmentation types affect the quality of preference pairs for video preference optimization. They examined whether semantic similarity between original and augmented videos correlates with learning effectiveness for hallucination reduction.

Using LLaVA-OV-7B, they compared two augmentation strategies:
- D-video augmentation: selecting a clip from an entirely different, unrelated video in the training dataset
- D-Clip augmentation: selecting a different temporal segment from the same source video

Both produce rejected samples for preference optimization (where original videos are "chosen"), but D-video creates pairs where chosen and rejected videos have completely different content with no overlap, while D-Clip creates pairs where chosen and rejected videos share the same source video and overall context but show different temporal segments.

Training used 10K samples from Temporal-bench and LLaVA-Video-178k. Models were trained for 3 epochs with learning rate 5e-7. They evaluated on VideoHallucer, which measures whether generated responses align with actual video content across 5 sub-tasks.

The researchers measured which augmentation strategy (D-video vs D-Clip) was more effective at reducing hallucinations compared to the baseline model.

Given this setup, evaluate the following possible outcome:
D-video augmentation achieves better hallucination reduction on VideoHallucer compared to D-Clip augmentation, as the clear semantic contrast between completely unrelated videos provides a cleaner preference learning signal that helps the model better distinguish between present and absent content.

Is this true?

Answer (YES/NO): NO